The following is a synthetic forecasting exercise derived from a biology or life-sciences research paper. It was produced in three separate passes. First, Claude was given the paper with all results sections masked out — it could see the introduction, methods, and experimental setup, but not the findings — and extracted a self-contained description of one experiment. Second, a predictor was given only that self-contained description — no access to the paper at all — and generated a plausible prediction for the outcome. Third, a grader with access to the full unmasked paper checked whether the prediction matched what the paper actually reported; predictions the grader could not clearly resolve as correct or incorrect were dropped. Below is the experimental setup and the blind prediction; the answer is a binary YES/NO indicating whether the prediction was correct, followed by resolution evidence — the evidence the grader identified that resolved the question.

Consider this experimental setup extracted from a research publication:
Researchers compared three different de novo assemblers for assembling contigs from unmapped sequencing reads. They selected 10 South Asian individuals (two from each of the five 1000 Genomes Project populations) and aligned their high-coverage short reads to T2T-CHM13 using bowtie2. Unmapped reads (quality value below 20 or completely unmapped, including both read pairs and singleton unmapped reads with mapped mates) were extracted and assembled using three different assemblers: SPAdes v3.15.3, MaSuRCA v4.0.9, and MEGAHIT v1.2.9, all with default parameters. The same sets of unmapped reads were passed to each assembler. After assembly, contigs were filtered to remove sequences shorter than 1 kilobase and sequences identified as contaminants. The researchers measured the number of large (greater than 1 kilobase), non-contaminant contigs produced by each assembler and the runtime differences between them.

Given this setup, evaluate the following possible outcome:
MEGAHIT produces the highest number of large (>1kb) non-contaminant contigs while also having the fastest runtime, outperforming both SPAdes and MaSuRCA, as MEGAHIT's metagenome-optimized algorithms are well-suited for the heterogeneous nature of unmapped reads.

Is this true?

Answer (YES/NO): NO